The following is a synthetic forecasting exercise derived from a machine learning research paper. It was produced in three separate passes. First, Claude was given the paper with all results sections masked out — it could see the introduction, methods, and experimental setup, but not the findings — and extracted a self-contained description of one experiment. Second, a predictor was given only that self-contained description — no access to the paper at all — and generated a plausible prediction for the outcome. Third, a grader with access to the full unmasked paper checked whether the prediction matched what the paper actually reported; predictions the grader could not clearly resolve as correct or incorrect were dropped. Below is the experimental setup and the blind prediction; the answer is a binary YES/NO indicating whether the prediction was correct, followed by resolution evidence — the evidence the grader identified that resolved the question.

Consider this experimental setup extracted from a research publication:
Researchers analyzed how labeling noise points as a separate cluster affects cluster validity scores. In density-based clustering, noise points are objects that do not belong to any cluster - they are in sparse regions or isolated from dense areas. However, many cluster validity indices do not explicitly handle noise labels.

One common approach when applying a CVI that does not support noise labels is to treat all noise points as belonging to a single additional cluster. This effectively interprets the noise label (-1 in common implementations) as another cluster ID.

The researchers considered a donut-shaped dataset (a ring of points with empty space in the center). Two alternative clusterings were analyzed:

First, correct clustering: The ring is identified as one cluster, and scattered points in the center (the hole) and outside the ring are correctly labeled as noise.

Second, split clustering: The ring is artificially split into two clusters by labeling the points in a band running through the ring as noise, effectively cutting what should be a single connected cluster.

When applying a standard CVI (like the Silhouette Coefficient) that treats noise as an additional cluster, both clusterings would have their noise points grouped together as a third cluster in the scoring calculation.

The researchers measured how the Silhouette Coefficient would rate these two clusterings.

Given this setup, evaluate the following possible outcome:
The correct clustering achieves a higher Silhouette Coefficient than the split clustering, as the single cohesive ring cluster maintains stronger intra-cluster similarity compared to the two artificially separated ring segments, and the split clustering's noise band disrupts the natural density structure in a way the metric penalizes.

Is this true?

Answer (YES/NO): NO